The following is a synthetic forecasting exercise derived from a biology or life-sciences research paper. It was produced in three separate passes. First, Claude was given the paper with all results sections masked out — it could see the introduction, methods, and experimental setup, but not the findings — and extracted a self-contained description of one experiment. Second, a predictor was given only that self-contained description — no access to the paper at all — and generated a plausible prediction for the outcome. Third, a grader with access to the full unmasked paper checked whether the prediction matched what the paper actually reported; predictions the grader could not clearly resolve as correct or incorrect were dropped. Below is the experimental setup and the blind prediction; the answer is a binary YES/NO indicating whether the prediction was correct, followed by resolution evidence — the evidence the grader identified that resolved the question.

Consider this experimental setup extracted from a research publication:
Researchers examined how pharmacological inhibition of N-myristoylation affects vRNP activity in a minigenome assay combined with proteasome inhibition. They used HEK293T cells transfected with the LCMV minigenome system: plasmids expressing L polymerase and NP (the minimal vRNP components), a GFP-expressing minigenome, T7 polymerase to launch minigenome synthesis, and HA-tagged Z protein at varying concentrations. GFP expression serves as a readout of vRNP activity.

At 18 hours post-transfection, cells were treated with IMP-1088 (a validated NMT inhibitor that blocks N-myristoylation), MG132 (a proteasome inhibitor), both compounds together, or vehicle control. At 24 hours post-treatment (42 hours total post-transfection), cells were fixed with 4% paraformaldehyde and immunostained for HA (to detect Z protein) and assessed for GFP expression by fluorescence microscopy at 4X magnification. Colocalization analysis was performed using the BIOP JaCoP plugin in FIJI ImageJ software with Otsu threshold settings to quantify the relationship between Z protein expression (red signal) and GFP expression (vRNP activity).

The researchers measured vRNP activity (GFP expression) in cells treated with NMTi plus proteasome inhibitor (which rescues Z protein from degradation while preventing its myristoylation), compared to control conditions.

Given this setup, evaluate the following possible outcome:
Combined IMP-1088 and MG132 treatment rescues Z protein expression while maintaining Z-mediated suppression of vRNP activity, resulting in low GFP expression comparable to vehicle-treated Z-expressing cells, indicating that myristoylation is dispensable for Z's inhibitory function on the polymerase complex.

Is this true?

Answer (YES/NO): YES